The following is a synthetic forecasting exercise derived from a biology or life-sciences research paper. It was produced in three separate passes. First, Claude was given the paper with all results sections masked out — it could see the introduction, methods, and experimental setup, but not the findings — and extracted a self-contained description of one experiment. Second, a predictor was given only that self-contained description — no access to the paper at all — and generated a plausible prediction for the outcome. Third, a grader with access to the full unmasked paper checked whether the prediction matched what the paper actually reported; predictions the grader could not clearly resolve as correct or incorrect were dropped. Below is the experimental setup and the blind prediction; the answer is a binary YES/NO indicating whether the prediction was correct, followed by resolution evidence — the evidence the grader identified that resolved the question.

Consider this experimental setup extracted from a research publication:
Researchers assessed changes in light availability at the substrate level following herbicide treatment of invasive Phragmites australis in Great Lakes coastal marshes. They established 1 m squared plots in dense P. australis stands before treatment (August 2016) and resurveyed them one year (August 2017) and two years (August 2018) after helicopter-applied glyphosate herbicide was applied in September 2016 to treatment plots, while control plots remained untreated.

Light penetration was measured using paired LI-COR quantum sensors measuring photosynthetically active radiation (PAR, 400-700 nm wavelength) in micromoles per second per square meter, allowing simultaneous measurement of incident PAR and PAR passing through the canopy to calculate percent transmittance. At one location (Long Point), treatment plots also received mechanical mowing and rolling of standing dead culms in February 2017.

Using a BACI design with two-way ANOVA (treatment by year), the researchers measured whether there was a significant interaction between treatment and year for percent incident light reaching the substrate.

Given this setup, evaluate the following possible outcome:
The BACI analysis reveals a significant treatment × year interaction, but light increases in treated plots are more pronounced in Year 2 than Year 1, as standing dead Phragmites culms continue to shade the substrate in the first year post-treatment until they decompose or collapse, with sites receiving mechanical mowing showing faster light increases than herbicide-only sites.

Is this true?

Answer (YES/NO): NO